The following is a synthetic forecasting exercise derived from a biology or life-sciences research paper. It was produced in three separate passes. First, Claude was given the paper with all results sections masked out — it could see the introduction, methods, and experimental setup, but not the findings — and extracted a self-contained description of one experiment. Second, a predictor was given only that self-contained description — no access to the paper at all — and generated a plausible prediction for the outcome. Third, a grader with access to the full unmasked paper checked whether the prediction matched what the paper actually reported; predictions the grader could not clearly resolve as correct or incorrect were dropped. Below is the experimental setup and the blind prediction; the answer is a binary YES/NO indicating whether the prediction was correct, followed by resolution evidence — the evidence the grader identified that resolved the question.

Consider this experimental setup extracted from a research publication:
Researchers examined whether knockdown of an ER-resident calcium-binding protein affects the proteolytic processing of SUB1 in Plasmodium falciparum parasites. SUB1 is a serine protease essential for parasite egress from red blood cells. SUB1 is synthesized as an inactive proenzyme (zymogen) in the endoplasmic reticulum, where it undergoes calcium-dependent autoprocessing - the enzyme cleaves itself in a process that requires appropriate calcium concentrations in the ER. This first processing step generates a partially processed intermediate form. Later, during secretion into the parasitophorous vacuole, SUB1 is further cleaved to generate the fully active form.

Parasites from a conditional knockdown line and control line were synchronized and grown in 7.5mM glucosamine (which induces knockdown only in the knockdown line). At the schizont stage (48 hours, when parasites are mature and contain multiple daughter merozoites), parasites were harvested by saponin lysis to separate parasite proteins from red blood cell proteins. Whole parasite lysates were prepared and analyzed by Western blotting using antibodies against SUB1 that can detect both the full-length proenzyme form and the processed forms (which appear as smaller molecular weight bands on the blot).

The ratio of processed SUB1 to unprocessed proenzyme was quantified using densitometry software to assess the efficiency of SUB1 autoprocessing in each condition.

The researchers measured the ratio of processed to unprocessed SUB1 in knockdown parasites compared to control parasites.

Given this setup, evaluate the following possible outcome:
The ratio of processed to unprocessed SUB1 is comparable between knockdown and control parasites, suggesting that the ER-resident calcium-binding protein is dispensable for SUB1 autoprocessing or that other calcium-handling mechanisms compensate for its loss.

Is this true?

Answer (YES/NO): YES